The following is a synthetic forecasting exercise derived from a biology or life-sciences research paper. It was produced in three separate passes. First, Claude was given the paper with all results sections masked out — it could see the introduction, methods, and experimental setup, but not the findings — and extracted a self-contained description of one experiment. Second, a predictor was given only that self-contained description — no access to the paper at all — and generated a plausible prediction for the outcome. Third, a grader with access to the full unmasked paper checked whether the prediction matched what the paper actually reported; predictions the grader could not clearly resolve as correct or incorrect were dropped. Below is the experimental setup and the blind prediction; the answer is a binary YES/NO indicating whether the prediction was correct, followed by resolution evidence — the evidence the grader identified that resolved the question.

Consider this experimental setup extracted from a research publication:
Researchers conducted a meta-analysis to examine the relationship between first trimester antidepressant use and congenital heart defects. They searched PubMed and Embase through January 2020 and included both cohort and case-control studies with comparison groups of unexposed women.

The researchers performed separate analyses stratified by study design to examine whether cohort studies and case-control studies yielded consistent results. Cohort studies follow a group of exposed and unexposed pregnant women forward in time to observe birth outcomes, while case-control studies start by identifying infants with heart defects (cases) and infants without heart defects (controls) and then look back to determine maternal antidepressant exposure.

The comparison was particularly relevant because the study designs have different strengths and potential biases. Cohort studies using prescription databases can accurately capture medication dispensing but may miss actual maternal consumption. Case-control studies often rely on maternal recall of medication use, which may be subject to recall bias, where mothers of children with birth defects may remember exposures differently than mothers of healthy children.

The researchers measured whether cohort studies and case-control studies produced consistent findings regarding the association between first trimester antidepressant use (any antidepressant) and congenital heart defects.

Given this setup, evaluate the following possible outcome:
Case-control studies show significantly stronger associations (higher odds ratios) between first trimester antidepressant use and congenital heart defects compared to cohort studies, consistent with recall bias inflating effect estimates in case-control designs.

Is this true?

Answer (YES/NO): NO